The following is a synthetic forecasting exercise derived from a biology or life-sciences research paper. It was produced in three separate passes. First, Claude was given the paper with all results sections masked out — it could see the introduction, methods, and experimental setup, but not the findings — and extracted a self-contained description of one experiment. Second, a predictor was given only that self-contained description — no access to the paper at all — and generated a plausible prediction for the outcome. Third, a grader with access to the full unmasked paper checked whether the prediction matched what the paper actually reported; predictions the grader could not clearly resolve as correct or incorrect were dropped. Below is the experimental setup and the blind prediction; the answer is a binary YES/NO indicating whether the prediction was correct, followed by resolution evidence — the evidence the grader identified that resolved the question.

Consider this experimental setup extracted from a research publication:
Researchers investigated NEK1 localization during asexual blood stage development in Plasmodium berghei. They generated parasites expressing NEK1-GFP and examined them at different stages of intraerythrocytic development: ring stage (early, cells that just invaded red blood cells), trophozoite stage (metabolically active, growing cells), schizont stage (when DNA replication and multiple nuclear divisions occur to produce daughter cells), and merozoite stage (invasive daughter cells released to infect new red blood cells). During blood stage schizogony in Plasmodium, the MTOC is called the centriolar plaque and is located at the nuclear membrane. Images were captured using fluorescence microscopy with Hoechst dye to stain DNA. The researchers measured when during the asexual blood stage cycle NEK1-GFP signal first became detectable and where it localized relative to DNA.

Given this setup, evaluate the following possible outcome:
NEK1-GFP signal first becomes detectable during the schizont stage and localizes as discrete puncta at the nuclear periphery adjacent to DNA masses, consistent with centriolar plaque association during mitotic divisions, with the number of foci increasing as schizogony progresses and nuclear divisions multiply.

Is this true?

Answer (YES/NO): NO